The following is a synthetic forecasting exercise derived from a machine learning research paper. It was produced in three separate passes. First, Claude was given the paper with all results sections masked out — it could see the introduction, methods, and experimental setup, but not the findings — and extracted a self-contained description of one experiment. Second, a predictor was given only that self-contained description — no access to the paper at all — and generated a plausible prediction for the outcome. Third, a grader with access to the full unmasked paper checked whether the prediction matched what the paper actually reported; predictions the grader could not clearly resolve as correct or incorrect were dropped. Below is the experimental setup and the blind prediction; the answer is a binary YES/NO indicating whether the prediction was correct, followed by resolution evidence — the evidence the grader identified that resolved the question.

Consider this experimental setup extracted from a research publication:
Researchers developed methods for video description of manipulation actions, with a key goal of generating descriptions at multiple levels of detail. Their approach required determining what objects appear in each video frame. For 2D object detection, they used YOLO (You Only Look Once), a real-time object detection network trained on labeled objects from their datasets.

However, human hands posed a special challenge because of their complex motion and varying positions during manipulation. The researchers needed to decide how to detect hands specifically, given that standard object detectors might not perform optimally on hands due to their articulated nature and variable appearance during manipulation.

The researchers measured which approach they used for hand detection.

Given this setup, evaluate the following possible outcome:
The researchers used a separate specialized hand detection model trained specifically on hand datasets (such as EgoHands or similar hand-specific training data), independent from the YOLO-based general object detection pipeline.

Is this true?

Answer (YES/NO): NO